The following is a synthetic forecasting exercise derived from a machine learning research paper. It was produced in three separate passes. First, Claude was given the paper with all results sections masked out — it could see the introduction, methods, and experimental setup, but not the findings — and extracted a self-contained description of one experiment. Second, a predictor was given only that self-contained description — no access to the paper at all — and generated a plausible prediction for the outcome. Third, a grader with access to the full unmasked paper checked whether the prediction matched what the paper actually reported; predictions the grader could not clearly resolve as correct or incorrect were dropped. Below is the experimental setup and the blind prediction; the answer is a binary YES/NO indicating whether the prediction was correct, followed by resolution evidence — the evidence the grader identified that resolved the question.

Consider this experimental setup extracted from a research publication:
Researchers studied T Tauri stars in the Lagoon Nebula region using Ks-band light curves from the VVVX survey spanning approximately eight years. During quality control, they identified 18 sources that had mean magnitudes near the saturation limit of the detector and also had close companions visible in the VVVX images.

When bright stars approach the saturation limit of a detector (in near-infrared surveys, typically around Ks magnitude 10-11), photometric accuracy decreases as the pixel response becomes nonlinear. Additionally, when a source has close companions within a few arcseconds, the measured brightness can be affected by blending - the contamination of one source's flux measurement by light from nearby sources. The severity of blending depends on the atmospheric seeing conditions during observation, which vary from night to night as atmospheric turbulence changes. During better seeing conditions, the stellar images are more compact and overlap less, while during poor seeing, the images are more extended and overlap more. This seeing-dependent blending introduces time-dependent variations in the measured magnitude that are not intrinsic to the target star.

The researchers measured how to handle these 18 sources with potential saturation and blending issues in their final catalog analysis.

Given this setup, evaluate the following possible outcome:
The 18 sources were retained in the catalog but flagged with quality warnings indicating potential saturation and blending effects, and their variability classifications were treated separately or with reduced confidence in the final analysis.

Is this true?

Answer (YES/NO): NO